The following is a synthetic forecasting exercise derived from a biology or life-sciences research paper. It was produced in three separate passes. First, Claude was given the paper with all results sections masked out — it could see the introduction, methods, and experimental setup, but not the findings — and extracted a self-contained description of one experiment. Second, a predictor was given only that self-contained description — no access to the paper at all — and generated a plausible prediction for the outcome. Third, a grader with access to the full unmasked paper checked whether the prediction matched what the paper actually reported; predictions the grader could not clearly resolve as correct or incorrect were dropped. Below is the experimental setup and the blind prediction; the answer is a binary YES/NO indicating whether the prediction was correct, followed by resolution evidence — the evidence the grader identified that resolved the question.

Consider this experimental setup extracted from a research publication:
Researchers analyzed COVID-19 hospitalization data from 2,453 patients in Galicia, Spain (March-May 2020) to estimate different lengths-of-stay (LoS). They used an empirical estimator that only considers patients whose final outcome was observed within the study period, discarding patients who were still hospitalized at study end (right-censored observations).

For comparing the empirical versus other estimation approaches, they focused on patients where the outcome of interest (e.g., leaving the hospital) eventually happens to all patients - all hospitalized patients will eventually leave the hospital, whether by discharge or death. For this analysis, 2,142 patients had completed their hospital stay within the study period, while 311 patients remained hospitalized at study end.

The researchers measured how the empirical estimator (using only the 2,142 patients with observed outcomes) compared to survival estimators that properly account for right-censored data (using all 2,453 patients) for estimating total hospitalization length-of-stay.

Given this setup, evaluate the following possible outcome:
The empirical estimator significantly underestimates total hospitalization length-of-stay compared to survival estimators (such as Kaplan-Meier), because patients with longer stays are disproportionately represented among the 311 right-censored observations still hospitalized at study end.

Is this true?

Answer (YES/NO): YES